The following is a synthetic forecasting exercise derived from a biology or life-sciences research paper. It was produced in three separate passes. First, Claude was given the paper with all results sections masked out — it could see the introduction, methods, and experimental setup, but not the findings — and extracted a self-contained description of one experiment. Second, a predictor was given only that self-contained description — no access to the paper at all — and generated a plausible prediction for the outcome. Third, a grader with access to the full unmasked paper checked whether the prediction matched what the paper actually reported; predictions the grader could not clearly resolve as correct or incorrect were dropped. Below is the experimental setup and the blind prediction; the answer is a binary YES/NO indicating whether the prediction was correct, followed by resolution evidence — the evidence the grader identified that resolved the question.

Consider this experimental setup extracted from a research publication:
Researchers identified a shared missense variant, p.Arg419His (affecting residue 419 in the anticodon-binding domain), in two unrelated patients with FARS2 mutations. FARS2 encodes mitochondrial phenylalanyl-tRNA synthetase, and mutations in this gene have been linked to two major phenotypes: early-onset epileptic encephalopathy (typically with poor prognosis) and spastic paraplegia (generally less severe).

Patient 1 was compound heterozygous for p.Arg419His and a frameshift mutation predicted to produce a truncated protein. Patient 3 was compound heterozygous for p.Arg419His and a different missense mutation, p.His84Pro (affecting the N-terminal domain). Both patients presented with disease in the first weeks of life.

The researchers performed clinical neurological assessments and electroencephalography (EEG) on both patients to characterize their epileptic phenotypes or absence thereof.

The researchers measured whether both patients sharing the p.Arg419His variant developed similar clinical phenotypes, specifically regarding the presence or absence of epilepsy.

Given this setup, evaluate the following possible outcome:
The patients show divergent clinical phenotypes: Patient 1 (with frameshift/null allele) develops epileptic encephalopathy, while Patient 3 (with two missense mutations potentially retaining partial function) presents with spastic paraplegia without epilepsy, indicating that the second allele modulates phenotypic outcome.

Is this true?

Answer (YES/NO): NO